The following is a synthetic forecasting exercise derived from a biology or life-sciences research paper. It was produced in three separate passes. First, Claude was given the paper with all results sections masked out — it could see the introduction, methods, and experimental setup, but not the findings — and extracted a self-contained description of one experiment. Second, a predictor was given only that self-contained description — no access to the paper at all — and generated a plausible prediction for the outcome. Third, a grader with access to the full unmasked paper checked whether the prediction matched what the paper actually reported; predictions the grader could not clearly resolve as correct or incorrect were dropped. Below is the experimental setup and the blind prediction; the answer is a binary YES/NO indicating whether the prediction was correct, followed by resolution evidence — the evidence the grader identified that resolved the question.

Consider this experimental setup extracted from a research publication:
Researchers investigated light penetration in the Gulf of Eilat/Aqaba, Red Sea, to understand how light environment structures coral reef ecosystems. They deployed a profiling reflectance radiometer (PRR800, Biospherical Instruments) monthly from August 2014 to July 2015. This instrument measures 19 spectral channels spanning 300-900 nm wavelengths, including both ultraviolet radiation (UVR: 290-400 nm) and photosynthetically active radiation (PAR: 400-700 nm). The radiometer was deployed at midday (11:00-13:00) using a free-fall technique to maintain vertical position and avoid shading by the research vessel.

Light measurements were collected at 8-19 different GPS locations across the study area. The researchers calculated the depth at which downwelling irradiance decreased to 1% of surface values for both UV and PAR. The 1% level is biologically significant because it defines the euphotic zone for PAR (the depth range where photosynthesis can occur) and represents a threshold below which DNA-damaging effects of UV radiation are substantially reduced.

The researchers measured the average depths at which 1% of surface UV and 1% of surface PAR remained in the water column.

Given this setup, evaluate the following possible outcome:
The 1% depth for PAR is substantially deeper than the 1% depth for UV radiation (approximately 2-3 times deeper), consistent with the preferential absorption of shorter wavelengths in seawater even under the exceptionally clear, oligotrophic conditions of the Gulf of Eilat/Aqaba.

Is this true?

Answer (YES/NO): YES